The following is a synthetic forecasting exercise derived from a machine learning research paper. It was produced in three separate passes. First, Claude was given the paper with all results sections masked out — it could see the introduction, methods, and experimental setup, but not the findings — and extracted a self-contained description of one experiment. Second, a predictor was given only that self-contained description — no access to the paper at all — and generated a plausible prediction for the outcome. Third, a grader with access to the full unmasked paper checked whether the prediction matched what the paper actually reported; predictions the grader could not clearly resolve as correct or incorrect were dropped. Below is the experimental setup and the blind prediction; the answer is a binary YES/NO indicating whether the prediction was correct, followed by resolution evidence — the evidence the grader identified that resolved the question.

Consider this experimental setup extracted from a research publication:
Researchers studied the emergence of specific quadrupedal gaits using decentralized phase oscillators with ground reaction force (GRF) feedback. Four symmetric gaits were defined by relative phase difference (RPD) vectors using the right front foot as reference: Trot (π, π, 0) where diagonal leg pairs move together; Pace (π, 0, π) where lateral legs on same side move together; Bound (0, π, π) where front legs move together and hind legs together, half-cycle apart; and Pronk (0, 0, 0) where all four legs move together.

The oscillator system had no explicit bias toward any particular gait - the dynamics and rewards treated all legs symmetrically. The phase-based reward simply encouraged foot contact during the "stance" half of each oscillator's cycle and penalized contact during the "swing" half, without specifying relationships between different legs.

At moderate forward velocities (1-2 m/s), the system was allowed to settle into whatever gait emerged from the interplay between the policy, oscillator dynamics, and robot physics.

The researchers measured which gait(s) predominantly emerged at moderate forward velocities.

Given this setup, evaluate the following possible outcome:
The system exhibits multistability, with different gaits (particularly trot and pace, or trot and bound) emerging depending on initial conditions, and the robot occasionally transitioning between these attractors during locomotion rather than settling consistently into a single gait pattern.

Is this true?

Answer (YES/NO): NO